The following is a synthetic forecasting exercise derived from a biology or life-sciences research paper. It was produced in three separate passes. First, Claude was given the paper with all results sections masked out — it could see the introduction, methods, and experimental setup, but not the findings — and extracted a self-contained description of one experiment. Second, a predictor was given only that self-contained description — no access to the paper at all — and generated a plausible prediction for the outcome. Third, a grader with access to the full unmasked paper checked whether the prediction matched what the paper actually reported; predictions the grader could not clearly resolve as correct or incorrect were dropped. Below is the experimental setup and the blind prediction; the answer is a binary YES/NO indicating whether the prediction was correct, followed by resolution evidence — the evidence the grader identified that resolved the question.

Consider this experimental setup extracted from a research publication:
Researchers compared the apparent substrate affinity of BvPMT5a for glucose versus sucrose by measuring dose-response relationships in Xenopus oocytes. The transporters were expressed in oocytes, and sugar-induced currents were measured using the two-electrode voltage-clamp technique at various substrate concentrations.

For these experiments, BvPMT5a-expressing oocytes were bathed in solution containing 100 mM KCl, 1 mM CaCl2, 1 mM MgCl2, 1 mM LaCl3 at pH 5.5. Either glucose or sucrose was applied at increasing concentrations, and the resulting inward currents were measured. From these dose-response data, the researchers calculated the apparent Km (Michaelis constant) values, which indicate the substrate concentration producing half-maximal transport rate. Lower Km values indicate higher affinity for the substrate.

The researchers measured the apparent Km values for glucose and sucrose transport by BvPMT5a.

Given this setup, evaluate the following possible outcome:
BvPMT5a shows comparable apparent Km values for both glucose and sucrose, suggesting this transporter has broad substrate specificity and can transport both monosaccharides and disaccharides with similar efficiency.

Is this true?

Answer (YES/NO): NO